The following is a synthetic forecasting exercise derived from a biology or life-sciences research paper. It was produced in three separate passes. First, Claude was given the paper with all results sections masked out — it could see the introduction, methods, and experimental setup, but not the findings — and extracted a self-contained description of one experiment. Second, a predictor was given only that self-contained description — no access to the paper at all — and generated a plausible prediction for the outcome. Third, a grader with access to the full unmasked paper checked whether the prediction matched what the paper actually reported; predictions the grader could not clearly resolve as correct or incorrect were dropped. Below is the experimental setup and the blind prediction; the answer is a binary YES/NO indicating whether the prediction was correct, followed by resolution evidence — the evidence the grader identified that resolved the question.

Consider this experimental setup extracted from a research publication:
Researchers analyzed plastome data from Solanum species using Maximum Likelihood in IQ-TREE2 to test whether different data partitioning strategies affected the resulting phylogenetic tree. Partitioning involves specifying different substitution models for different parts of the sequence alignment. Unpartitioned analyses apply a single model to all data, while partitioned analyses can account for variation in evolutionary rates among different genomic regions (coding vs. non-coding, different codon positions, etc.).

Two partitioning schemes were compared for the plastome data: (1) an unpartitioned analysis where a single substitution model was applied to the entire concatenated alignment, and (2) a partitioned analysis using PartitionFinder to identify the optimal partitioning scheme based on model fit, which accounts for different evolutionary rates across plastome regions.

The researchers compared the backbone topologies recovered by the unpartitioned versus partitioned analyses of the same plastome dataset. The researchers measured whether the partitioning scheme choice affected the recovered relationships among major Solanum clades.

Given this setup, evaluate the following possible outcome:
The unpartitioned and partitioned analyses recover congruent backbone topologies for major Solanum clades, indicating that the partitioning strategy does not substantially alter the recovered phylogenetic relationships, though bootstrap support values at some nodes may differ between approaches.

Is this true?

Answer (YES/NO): YES